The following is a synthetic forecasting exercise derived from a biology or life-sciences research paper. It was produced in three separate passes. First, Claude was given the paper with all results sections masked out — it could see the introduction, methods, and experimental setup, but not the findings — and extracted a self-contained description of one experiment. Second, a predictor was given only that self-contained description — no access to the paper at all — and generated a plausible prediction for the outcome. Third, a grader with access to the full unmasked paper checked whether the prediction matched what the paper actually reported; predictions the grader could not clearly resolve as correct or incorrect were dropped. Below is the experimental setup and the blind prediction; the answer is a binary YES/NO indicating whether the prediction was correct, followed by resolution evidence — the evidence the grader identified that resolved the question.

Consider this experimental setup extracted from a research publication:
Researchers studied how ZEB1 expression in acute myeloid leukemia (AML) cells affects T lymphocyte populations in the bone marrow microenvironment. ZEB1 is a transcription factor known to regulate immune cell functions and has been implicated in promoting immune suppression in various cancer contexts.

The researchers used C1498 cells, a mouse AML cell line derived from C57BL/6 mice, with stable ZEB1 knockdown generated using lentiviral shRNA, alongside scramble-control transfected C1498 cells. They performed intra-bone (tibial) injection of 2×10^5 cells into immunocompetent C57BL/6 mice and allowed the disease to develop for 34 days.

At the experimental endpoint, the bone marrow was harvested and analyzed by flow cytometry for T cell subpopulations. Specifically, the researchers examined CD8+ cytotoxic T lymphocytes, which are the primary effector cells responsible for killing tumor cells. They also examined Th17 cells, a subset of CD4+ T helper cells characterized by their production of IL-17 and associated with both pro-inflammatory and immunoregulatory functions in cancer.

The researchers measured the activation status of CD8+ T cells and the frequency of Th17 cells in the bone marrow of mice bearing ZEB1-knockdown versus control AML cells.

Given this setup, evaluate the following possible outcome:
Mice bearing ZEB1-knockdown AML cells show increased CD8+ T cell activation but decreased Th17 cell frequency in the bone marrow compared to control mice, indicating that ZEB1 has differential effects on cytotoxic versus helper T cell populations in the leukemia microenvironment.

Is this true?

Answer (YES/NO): YES